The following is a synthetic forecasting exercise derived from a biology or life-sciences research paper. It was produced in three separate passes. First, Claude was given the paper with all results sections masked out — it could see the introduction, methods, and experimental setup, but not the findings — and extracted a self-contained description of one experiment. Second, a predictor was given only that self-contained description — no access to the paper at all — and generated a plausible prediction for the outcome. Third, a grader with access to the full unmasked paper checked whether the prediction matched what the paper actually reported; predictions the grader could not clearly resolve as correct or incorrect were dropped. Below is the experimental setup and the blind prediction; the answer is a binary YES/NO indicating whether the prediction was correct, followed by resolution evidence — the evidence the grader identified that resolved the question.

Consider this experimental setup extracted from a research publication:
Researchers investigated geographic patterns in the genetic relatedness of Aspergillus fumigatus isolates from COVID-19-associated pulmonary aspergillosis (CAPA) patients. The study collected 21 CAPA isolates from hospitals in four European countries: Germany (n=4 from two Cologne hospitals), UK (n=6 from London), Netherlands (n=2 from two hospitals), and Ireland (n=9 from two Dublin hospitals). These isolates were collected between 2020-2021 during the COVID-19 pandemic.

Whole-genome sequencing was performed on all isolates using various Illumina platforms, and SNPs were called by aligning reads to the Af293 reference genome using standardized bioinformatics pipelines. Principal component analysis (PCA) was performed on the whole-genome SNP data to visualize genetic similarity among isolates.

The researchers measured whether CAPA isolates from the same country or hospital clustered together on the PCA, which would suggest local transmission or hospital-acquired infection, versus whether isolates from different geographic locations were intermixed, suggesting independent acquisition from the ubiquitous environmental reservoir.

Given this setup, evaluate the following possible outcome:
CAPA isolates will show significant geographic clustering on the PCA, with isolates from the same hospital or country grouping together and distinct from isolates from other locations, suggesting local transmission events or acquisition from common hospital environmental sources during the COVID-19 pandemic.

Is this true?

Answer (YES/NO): NO